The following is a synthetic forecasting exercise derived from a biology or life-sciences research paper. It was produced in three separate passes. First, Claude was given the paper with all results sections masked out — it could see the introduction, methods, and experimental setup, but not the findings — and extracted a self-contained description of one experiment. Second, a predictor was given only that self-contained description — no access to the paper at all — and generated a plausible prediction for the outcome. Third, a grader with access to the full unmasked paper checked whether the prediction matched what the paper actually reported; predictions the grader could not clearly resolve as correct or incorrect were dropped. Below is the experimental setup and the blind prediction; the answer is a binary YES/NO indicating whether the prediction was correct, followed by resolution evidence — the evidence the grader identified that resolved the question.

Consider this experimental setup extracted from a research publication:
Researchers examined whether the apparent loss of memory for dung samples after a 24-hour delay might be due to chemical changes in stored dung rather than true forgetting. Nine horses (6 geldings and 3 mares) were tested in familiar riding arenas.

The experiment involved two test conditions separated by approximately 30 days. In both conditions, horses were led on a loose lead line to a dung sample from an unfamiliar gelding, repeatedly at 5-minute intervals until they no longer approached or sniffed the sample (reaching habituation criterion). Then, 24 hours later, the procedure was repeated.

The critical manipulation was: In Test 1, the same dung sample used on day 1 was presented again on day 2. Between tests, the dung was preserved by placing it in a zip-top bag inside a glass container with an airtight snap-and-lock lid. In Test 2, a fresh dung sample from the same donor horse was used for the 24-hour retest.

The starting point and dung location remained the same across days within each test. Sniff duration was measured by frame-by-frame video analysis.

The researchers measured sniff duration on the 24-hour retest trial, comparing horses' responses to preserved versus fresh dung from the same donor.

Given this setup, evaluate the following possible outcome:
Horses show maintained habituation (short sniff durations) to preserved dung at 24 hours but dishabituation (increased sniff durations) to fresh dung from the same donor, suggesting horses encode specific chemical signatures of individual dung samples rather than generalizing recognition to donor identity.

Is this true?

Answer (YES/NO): NO